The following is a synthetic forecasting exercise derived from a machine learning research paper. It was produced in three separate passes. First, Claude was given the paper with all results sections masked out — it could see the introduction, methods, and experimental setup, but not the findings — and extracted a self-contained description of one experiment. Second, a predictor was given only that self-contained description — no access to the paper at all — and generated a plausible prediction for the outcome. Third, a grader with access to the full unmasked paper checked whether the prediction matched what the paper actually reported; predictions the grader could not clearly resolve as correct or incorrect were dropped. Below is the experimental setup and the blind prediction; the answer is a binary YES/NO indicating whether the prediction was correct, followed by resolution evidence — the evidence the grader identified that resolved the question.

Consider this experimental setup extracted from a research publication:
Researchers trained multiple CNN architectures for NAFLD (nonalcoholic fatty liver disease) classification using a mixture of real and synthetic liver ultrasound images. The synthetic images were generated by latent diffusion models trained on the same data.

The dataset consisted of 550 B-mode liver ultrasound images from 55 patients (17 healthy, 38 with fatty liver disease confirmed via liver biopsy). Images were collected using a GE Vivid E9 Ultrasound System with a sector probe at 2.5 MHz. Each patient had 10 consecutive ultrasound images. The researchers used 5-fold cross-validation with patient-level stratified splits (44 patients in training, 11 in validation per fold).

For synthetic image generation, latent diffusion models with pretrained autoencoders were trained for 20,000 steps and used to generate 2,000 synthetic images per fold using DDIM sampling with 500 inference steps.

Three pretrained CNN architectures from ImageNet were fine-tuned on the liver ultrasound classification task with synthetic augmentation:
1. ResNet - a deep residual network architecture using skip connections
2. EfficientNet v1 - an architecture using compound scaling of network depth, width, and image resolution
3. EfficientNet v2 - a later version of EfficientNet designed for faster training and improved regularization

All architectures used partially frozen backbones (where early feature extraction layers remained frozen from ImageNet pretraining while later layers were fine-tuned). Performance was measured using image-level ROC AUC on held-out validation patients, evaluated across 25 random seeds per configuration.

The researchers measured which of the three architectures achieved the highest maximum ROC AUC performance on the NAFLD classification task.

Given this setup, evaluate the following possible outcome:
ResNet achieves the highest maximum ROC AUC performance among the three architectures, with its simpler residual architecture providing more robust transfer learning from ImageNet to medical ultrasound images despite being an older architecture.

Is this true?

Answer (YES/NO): NO